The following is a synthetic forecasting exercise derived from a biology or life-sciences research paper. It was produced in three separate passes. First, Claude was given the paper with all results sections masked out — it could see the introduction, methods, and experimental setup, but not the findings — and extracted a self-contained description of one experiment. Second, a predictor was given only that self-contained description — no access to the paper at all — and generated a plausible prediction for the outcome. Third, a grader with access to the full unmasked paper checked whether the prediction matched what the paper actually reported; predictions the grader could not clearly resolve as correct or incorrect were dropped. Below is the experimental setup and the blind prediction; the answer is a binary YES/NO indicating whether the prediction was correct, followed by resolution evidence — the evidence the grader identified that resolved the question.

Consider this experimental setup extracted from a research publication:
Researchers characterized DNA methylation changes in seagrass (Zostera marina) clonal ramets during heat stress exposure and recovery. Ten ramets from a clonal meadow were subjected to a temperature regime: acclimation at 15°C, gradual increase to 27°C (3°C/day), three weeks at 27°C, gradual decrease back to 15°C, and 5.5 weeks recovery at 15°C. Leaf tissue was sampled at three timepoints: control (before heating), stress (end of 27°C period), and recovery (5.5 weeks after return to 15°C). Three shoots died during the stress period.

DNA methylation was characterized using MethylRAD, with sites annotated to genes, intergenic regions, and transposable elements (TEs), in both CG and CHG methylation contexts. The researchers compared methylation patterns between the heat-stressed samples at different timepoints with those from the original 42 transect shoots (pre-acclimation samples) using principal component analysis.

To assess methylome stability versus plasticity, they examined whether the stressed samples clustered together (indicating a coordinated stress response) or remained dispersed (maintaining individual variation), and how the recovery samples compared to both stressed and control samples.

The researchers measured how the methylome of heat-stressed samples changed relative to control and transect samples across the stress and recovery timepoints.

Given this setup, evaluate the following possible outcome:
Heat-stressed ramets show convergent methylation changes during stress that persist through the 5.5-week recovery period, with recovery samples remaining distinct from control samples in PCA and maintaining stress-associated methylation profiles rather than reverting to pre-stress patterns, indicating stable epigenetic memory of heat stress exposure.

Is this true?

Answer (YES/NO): YES